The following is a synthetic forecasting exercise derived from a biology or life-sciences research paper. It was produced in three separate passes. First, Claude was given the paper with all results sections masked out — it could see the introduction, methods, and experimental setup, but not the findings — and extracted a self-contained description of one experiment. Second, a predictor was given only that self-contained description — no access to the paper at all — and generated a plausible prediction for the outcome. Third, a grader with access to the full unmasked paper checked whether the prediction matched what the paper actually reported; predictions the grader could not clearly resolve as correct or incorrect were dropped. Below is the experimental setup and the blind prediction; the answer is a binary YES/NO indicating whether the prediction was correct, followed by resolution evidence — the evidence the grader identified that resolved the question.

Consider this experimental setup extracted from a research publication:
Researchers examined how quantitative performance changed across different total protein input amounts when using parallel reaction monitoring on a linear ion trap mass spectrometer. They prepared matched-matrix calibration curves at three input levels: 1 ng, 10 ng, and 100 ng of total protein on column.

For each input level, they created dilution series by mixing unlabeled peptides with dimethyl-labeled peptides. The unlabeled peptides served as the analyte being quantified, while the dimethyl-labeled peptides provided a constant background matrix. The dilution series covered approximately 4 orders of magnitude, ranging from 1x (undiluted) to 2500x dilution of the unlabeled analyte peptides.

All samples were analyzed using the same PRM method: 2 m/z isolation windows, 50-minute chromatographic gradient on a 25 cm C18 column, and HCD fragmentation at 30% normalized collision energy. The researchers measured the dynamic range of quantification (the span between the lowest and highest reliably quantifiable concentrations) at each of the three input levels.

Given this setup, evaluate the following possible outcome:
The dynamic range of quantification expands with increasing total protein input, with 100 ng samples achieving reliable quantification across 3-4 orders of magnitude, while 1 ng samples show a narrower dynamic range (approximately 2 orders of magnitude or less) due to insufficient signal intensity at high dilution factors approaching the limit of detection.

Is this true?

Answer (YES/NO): NO